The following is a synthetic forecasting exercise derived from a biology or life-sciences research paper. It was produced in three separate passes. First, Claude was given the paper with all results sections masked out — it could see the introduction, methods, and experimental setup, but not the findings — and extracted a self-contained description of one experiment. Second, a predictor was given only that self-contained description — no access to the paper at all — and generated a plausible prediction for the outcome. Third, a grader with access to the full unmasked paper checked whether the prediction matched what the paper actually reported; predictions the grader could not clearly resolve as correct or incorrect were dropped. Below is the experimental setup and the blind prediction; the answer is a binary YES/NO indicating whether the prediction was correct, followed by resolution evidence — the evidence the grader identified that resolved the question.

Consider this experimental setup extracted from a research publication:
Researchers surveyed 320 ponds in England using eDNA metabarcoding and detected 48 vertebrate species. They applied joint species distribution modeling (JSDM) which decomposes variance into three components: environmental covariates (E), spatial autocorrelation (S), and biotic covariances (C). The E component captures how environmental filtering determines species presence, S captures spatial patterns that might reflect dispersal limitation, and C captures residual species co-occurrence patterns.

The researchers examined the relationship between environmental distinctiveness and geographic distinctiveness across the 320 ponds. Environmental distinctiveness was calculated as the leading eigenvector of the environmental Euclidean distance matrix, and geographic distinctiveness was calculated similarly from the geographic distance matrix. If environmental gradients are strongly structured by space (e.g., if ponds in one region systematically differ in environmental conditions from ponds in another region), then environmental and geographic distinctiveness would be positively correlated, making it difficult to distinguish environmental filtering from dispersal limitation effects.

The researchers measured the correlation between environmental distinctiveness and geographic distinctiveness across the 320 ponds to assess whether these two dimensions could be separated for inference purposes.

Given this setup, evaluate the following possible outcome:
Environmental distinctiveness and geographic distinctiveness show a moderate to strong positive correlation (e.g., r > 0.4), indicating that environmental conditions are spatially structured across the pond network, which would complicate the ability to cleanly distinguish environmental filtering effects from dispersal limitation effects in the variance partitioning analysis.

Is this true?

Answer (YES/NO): NO